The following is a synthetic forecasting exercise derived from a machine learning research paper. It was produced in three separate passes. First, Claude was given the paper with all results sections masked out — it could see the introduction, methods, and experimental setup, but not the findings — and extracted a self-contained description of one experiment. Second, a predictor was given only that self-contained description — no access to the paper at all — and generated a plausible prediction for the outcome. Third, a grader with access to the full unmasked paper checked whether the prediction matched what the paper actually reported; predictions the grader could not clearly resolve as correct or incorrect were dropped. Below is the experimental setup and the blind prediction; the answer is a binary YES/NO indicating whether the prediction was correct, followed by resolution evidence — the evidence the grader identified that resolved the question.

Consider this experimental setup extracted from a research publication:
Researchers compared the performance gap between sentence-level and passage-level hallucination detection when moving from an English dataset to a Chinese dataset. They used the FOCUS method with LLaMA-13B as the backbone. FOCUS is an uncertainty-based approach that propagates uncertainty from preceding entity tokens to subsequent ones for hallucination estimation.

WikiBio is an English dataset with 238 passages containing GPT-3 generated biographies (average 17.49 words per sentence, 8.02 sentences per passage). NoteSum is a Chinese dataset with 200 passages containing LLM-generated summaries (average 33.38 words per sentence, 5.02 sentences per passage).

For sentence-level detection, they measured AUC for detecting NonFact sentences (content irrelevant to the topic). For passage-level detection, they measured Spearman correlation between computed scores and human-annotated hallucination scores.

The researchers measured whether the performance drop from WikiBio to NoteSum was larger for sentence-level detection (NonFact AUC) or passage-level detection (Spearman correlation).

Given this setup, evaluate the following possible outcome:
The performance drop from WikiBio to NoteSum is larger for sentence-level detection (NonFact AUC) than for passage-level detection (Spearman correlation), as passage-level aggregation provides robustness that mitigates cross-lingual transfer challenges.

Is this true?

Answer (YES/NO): NO